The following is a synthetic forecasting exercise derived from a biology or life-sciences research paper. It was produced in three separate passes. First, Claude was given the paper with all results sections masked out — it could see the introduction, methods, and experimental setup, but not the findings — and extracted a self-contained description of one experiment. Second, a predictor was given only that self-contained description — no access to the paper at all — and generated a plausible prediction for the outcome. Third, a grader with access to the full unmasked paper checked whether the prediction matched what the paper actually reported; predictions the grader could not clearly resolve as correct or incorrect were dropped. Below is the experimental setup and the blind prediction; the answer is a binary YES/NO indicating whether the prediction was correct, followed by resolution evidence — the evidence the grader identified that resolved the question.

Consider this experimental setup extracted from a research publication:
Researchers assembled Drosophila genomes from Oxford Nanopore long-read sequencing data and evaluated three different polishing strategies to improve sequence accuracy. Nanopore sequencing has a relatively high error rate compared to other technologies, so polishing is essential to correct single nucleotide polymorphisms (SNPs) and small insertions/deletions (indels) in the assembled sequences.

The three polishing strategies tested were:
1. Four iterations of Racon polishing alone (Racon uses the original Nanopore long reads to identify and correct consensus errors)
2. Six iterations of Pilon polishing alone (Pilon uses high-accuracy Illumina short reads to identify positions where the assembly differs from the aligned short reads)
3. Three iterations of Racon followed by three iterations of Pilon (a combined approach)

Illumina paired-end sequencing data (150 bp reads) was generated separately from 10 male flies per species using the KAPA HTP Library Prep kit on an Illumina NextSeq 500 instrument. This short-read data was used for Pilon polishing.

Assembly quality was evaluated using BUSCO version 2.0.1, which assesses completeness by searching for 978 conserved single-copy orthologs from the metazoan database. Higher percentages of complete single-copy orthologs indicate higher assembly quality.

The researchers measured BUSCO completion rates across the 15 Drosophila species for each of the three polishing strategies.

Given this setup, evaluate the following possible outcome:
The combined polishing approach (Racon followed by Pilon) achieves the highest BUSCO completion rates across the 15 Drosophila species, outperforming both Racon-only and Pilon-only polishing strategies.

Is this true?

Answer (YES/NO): YES